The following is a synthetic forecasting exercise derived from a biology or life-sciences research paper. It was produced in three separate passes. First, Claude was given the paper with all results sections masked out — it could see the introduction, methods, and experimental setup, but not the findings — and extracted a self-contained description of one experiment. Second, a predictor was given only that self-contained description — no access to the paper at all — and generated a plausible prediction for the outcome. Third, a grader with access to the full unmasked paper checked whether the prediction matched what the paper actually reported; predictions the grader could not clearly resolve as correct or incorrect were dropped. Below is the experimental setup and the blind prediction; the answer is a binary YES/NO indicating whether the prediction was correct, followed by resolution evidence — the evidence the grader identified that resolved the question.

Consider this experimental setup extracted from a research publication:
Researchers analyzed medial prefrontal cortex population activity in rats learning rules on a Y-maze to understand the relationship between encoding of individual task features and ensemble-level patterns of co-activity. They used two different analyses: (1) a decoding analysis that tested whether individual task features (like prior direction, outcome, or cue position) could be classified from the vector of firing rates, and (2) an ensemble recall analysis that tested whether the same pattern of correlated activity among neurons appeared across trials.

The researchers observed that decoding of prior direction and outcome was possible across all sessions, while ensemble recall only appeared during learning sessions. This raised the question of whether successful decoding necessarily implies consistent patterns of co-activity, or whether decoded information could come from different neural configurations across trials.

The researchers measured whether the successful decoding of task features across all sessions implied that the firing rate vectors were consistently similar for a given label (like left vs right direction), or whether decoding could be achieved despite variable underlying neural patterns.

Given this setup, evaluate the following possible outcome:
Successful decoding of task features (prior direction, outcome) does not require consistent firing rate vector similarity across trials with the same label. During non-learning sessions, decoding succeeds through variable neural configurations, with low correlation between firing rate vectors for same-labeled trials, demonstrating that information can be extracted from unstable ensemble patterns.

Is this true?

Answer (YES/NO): YES